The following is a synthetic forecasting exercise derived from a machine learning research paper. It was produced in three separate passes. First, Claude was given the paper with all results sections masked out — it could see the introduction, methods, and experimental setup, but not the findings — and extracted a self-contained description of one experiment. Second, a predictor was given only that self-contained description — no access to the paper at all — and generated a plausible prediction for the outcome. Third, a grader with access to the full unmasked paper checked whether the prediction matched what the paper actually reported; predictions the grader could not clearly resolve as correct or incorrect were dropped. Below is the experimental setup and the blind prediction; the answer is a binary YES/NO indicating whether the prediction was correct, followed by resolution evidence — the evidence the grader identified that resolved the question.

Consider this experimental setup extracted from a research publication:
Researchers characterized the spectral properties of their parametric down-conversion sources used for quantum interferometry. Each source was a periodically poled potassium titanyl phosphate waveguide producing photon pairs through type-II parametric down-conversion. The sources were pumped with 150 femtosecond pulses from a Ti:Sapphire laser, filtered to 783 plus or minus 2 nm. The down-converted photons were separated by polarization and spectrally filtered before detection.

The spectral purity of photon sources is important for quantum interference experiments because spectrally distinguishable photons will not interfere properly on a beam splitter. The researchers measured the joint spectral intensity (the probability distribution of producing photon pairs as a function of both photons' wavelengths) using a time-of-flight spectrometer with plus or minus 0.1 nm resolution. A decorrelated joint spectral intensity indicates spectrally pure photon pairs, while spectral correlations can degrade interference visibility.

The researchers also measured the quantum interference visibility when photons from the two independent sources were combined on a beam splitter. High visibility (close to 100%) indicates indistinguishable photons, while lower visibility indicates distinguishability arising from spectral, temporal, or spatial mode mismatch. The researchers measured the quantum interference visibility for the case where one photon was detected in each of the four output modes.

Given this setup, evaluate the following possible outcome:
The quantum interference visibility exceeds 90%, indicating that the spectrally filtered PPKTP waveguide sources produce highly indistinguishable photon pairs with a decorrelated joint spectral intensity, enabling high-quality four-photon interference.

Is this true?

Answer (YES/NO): NO